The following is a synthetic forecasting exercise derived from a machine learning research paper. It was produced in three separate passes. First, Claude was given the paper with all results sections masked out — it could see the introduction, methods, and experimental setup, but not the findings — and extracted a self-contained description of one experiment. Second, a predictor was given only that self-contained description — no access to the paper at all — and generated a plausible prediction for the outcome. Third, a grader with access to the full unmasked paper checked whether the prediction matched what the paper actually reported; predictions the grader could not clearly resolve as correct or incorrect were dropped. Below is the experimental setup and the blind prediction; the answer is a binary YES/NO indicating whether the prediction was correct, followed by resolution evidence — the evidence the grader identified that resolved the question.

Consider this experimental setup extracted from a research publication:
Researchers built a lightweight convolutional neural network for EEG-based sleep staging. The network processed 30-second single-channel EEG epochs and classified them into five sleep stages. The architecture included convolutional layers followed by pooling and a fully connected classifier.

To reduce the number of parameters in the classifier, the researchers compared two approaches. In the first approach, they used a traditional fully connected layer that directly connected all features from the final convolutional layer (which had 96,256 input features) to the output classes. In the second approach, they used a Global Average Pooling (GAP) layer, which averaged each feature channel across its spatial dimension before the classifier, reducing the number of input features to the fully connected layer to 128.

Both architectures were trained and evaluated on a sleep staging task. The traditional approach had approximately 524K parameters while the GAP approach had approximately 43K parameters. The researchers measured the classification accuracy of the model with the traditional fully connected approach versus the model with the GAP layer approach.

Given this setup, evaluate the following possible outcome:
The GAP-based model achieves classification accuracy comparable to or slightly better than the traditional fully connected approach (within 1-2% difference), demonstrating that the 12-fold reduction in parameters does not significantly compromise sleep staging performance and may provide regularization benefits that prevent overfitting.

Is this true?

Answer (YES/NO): NO